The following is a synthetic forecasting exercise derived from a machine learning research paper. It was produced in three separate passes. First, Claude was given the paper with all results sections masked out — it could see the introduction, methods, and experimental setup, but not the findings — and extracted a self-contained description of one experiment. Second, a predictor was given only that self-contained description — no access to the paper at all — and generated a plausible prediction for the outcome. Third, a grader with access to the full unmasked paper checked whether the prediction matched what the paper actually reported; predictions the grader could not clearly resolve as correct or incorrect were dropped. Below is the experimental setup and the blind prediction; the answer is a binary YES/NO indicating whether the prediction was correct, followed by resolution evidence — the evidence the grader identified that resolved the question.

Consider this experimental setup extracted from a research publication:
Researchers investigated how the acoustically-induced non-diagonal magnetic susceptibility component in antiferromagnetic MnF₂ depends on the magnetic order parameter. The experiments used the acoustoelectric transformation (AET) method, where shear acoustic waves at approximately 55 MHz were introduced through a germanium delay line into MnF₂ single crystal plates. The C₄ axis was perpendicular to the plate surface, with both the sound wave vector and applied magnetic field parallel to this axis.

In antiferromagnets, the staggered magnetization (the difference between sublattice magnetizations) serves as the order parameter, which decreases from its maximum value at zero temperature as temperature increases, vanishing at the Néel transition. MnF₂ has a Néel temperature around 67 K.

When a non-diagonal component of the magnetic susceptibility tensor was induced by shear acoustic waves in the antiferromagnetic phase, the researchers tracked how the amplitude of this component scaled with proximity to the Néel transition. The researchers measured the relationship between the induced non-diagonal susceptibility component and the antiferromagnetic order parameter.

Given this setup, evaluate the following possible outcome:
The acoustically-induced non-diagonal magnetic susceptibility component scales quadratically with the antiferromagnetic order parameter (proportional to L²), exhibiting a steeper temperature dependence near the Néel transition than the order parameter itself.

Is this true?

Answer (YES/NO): YES